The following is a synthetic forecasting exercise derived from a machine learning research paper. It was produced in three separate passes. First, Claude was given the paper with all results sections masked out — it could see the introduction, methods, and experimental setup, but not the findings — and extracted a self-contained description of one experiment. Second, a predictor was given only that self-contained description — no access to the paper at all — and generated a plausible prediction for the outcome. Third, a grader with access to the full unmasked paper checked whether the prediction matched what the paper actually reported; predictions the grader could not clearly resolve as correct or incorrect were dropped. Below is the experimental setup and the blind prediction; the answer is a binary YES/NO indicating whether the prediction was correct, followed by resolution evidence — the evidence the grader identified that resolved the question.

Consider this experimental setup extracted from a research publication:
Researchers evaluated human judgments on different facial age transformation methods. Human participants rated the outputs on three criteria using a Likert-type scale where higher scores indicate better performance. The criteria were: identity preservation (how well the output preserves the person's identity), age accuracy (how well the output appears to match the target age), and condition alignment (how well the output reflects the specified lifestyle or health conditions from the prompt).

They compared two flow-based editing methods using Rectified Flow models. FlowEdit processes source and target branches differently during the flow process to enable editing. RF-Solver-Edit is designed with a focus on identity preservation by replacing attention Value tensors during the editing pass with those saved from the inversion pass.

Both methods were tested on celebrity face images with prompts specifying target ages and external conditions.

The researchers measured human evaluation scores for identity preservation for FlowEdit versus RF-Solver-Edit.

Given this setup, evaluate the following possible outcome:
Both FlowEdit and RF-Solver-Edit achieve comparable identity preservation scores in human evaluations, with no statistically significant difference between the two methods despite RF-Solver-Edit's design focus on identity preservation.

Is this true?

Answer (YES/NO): NO